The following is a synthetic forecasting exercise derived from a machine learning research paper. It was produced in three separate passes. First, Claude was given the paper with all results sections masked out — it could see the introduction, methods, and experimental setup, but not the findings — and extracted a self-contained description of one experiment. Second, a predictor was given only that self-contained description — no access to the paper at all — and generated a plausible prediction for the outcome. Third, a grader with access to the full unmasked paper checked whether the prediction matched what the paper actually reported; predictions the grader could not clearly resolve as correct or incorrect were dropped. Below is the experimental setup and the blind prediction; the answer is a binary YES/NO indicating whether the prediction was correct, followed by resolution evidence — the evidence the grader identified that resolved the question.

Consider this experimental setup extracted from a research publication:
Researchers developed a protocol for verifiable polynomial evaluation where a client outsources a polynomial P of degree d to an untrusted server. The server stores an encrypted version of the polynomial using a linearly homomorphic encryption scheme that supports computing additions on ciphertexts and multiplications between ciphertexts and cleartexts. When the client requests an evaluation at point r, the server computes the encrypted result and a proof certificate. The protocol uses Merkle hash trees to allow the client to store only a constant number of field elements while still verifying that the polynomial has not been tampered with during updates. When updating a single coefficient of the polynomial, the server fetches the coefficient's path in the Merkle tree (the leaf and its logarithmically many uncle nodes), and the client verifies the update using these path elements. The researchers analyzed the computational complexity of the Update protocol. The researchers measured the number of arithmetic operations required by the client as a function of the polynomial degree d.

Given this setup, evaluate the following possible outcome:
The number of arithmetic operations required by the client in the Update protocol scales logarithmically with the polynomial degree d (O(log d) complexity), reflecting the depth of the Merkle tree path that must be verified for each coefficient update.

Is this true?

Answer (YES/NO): YES